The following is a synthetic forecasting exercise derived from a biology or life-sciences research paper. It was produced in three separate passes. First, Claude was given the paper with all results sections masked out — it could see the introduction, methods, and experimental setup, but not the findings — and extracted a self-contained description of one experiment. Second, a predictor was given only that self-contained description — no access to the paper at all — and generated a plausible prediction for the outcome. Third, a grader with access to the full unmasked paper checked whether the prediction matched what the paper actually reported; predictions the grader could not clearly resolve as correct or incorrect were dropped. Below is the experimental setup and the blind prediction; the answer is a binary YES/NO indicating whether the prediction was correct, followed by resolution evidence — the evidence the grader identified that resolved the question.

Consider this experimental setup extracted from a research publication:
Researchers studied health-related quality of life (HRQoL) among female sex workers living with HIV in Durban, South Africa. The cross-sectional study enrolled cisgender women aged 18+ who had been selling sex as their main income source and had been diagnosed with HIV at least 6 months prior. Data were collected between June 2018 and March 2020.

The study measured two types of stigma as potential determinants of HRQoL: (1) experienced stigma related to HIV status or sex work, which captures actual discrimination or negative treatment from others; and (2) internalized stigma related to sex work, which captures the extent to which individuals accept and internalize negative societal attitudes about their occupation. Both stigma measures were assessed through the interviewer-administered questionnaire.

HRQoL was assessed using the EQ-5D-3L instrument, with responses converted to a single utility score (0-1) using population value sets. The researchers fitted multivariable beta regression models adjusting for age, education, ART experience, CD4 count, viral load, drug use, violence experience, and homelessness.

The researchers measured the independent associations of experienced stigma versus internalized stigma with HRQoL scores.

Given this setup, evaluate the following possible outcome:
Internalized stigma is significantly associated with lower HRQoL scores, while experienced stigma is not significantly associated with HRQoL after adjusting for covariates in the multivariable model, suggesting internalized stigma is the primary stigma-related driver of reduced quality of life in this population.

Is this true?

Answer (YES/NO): NO